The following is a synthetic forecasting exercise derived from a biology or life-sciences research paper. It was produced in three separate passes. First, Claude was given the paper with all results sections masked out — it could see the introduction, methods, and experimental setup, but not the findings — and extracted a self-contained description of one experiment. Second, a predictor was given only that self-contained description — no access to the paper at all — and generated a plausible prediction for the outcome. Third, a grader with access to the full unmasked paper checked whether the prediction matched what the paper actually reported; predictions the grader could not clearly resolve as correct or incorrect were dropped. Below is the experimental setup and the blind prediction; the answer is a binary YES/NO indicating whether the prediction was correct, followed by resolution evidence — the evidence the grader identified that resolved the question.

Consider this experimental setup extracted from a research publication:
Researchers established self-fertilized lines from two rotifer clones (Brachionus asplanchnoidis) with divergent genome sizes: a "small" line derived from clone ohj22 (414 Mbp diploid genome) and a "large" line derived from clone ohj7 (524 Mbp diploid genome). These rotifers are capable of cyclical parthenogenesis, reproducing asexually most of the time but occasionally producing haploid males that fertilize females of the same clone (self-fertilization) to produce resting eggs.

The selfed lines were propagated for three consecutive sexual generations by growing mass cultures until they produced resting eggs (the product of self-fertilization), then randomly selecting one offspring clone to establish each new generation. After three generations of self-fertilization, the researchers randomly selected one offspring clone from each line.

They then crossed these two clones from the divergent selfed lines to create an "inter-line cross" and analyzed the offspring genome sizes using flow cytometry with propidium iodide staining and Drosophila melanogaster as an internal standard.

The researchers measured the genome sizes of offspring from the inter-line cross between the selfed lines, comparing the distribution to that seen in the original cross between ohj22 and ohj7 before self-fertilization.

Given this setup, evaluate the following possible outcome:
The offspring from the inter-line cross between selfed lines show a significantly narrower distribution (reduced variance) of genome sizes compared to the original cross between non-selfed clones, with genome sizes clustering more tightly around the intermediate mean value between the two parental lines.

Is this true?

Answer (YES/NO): NO